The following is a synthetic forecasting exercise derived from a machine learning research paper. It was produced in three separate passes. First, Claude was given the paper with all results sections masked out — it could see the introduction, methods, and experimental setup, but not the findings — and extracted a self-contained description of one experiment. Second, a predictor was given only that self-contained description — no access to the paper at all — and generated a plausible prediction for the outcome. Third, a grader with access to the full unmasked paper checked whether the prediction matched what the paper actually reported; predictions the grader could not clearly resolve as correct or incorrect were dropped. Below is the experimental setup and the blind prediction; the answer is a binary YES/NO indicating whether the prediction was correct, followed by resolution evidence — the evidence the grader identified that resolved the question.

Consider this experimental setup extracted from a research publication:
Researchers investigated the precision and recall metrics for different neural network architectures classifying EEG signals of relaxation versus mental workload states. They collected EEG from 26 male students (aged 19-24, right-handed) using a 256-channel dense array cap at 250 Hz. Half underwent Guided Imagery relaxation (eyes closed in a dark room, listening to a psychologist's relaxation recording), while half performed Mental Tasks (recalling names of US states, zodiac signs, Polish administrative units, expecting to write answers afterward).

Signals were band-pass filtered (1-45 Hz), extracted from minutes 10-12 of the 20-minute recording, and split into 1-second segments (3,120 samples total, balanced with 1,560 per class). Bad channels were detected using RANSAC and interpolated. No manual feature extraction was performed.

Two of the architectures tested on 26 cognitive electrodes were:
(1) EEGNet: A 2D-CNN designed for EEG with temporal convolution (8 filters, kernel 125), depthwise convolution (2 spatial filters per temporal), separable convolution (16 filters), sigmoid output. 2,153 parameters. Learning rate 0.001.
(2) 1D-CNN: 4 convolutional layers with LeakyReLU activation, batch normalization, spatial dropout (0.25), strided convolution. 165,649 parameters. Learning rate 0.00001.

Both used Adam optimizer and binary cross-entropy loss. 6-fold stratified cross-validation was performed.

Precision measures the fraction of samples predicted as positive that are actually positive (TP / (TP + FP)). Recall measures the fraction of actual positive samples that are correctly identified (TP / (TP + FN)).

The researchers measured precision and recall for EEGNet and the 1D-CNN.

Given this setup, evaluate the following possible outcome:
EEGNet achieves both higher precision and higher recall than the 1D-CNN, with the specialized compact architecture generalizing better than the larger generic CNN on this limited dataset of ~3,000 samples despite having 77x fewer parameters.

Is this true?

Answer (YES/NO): NO